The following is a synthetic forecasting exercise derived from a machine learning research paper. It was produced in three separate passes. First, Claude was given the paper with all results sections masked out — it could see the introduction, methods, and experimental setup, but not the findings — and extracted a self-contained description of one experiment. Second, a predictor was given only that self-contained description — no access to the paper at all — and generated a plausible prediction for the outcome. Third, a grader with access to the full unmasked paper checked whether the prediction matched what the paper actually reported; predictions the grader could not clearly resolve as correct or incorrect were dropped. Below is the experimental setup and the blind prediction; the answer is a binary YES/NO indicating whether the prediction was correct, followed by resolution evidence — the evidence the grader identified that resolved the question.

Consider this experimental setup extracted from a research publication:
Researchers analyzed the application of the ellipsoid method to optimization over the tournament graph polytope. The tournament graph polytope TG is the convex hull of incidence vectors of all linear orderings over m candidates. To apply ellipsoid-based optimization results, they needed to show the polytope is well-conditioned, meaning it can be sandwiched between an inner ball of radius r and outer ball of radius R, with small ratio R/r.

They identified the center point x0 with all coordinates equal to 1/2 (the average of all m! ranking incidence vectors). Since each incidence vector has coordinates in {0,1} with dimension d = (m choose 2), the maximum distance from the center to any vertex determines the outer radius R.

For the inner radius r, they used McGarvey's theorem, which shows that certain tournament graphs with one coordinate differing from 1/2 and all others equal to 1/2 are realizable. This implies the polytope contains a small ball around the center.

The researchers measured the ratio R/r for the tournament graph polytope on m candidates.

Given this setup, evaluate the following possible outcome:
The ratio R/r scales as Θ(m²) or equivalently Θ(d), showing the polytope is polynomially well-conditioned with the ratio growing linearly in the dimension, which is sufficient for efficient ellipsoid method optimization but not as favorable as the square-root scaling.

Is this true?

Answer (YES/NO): YES